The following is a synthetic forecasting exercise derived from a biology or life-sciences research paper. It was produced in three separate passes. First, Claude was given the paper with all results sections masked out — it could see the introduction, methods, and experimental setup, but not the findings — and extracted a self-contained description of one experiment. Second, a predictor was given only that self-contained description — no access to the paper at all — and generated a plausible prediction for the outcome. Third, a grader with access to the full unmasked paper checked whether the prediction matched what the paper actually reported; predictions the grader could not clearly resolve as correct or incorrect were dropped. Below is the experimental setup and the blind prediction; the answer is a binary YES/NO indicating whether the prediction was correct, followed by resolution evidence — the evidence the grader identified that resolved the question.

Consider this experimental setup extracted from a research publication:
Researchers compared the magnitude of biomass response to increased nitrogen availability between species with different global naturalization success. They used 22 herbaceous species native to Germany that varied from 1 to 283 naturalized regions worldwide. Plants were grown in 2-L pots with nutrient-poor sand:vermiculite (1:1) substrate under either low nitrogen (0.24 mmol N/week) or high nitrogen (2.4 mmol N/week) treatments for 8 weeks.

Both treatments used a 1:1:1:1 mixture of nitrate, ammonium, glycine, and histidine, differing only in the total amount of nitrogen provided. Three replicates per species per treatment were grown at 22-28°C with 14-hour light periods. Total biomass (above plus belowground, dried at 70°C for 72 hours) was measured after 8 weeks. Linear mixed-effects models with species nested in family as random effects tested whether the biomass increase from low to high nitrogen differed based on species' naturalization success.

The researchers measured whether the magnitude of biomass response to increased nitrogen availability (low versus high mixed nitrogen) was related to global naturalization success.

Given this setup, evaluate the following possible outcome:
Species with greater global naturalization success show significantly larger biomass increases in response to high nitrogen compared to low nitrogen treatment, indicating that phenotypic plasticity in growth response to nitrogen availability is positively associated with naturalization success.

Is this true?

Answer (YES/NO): NO